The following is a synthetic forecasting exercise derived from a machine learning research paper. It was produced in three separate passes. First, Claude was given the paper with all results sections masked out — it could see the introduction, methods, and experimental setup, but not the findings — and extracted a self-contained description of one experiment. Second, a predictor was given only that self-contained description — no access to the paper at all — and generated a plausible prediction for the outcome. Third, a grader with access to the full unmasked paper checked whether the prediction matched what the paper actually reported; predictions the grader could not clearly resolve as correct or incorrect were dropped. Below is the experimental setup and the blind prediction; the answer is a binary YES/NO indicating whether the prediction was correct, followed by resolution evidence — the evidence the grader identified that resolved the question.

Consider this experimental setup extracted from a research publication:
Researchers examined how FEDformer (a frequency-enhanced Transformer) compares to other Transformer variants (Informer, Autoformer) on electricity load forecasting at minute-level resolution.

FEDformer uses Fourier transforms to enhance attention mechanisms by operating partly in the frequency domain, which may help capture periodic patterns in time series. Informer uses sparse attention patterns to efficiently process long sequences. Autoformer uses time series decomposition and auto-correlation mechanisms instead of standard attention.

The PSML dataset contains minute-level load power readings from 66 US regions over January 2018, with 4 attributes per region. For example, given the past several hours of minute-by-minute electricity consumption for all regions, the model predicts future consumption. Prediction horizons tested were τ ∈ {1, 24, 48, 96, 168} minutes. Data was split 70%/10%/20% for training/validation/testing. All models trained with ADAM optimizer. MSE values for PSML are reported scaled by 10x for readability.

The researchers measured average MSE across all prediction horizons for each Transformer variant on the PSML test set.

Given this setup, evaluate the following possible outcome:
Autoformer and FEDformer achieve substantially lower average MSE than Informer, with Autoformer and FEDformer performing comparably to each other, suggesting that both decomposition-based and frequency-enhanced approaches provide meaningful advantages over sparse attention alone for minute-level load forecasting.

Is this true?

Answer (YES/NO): NO